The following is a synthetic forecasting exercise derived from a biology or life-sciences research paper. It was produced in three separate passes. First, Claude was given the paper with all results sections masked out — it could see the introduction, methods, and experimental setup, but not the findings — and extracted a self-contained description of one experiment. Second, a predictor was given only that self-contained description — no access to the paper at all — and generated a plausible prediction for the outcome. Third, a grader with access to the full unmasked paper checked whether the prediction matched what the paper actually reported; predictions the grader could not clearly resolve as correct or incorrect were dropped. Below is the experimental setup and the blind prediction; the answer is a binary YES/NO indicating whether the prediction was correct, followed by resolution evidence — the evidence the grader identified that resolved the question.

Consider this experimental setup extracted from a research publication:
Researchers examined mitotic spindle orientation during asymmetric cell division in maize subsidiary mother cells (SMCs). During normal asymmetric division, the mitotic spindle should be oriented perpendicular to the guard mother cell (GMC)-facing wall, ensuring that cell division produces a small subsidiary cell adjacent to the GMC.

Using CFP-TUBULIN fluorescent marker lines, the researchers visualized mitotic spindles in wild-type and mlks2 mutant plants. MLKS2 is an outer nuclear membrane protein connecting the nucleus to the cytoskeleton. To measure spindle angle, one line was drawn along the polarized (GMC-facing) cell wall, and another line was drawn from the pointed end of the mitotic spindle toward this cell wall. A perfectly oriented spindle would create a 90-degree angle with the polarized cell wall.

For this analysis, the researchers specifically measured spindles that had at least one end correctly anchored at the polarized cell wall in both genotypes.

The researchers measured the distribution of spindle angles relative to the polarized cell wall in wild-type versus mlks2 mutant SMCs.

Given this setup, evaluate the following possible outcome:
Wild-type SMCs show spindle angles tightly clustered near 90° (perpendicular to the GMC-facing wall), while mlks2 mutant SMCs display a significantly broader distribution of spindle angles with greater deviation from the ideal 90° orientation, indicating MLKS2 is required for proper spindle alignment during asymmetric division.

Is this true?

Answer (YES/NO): YES